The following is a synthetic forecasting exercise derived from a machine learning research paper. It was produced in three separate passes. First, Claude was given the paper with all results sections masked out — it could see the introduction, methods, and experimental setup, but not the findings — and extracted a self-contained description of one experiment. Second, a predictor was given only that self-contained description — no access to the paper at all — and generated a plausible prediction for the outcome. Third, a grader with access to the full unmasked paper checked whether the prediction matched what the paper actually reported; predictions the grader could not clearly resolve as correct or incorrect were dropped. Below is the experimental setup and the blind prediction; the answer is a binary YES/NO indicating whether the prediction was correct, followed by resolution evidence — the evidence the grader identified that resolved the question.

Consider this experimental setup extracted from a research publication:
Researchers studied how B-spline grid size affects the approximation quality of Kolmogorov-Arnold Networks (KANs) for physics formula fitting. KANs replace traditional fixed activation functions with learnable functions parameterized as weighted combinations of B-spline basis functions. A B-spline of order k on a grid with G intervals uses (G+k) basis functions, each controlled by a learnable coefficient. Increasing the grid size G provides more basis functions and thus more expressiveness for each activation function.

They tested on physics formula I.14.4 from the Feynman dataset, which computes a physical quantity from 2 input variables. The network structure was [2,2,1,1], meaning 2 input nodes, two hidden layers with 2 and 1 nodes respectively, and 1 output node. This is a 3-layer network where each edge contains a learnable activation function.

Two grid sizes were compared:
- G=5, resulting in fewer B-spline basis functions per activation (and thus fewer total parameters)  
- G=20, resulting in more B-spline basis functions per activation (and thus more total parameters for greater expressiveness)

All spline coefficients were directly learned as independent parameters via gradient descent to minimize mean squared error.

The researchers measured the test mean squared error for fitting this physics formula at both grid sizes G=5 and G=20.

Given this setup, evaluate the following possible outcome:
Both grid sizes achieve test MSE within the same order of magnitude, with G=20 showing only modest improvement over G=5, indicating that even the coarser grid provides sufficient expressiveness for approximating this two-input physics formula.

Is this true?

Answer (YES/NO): NO